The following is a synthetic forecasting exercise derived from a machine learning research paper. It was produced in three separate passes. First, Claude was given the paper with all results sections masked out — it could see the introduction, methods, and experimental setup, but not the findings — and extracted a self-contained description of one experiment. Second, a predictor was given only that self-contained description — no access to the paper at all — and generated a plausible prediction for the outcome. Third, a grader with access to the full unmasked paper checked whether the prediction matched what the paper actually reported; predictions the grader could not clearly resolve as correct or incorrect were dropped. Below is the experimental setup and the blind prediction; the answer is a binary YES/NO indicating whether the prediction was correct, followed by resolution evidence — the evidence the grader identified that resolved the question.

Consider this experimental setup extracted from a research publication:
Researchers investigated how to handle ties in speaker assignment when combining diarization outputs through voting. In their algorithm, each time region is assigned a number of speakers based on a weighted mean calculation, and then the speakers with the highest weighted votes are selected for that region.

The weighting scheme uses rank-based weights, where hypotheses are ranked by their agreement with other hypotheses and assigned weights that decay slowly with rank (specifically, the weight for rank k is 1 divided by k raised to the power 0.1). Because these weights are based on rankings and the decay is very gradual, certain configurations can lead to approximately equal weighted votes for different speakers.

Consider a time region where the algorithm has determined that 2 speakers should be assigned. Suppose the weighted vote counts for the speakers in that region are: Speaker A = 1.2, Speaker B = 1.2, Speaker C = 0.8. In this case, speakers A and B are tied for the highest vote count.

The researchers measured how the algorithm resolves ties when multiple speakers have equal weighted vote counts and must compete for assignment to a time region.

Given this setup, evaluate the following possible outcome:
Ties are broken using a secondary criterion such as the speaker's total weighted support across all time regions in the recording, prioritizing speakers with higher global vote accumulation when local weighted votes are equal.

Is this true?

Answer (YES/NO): NO